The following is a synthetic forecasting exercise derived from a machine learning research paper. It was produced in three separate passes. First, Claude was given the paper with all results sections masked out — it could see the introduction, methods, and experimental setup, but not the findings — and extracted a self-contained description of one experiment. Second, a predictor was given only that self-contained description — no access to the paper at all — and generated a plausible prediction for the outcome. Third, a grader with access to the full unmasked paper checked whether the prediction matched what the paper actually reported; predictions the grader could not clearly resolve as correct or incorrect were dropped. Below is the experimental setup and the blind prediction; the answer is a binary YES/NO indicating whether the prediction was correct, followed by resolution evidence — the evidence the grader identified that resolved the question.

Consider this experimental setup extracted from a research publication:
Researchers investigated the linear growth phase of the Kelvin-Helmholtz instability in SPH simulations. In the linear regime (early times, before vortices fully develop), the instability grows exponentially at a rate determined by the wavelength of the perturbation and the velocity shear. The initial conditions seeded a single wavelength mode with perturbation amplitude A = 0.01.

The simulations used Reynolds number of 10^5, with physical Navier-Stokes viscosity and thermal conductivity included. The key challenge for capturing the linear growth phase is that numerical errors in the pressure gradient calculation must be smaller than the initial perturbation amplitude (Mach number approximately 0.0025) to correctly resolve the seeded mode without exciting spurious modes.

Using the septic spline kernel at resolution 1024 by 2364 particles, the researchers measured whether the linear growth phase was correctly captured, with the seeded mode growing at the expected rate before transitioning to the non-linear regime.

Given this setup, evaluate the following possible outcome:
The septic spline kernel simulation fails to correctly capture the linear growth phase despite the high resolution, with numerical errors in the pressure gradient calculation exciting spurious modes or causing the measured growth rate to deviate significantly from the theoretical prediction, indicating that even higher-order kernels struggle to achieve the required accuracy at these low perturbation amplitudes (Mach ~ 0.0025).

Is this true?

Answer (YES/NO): NO